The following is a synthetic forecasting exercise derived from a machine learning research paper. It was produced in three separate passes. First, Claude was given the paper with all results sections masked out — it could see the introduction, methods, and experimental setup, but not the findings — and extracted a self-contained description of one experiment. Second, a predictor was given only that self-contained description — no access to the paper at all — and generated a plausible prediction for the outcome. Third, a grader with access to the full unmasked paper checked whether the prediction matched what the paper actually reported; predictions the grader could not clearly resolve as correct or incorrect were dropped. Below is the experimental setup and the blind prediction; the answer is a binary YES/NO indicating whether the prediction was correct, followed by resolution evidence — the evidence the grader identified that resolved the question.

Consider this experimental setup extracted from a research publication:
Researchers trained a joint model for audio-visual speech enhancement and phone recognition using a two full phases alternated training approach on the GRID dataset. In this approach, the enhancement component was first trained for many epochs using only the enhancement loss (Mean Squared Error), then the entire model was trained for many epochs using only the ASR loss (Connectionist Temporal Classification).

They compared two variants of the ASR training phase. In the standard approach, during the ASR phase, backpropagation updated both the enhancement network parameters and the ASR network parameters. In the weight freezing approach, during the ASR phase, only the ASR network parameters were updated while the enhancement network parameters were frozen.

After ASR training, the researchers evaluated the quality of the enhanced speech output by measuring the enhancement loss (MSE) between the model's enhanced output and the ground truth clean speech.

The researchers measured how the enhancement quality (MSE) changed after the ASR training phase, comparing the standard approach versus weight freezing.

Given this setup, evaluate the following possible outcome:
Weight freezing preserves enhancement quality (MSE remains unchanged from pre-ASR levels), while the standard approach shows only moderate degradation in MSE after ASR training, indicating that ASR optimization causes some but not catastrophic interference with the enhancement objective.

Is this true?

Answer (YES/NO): NO